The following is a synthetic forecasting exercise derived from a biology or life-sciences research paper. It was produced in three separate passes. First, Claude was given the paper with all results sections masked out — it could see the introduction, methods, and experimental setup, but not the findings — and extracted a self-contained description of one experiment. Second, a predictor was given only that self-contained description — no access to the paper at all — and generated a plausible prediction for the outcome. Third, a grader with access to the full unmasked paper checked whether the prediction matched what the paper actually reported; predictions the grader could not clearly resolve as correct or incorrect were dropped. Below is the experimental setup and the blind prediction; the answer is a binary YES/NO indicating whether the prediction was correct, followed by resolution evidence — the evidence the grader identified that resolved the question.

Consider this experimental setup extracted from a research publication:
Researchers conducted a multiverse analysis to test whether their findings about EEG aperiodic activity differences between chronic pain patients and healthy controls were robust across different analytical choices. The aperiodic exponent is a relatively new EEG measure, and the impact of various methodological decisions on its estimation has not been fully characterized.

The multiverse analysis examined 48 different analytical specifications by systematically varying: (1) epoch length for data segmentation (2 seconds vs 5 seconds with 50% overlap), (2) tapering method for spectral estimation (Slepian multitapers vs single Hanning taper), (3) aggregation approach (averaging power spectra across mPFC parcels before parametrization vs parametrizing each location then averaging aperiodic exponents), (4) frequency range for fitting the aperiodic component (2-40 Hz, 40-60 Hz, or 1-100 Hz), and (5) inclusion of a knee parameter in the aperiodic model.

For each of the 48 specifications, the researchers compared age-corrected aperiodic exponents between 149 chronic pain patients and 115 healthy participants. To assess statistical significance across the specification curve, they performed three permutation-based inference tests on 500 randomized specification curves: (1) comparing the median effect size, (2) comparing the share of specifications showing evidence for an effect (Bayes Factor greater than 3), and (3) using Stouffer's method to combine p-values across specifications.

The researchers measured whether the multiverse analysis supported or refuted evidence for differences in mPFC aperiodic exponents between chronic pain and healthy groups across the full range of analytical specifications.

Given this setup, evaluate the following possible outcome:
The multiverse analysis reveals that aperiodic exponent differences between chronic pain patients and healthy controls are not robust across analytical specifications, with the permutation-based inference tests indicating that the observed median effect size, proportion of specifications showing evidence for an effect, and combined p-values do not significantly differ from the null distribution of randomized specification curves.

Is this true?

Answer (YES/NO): YES